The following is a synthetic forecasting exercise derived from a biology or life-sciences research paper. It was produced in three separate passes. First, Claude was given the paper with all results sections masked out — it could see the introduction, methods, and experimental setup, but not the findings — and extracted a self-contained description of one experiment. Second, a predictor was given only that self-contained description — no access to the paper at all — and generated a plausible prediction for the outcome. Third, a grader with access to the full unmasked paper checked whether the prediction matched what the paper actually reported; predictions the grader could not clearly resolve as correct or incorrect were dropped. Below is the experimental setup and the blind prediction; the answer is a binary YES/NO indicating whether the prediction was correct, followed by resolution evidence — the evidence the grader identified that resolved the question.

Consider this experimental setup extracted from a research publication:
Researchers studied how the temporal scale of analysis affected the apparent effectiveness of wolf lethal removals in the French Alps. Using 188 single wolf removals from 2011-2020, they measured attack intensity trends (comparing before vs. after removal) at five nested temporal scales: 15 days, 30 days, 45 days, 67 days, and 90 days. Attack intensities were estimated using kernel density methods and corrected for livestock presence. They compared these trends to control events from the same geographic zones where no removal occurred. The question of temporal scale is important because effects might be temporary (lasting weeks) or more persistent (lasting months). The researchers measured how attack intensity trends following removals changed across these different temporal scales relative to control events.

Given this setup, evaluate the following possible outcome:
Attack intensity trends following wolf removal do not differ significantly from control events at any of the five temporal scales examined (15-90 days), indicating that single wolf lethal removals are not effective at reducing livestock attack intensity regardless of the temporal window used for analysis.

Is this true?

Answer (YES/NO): NO